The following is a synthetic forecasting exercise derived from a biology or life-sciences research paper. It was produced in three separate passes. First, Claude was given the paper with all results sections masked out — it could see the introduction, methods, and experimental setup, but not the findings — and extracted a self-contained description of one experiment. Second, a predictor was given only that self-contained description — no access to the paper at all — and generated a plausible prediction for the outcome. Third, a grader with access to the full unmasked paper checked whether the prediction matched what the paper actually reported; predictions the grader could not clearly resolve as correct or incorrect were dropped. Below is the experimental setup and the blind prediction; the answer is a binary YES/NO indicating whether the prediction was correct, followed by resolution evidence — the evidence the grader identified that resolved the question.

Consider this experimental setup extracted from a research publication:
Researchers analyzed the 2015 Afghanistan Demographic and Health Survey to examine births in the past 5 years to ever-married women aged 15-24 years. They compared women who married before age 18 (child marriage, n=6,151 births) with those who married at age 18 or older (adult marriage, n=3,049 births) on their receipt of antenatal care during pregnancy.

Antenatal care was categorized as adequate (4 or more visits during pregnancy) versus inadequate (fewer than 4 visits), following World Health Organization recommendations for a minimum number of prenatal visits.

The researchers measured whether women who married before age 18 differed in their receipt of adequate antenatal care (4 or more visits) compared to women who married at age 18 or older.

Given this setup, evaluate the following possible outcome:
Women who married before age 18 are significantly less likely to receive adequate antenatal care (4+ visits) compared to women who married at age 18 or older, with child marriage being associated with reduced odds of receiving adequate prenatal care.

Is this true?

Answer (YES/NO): NO